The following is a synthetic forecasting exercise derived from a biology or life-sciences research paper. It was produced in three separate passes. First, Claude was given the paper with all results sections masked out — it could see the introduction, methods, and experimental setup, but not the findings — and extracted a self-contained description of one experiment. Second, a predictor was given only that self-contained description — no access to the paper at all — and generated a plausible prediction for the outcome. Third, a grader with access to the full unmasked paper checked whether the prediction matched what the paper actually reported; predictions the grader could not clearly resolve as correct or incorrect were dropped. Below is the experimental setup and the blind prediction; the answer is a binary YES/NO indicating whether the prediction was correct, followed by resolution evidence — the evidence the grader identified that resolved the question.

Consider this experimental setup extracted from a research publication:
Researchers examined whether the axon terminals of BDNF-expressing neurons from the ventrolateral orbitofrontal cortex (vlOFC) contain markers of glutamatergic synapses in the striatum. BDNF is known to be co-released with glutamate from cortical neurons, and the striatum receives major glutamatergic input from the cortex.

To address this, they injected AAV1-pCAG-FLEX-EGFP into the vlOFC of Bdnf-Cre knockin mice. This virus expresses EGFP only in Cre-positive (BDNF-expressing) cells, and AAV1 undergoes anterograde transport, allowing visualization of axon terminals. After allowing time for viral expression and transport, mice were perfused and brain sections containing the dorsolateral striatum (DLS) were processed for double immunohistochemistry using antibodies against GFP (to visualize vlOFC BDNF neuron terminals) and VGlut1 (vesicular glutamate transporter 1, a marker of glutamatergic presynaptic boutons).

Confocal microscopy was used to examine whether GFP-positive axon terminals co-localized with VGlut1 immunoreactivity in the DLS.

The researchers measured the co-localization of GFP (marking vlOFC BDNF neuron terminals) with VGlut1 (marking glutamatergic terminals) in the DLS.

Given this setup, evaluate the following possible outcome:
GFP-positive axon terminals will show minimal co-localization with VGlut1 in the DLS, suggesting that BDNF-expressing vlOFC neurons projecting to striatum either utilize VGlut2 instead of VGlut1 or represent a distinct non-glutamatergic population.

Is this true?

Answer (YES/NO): NO